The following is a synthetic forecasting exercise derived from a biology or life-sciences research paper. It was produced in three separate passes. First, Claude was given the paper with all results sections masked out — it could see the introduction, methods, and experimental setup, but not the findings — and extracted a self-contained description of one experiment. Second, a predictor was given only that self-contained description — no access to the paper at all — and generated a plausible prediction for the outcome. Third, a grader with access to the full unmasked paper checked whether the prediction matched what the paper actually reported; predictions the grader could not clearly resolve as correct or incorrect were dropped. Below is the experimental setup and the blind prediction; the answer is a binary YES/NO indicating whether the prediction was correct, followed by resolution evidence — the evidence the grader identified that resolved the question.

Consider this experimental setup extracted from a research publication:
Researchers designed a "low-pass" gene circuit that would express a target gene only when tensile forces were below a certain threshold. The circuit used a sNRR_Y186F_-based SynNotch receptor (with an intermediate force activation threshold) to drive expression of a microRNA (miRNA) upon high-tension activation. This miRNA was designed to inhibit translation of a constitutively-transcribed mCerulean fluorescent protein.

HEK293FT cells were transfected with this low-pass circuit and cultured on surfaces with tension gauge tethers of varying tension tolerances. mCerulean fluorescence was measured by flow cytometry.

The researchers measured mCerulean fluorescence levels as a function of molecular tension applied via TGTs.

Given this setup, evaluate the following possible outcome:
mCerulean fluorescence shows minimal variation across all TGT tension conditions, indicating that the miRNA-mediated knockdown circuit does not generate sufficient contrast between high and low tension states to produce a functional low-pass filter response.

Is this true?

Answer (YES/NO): NO